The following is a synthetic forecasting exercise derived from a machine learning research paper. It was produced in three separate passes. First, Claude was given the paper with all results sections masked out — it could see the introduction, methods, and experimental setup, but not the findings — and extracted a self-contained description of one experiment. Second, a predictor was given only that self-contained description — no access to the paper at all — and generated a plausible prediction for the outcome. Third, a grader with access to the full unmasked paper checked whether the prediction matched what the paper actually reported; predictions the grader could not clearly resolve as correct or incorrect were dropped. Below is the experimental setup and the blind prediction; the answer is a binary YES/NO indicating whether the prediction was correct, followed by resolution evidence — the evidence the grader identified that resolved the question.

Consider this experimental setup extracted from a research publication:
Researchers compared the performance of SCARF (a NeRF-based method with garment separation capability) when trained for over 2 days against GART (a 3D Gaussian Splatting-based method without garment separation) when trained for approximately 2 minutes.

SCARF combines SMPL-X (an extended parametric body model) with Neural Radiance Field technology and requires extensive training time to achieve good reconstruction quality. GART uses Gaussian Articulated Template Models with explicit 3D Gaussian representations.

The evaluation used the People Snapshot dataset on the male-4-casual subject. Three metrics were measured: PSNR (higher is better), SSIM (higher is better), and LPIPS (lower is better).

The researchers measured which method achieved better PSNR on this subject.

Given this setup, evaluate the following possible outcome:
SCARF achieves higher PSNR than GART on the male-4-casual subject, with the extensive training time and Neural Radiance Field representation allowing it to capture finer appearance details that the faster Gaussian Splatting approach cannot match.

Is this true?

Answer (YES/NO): YES